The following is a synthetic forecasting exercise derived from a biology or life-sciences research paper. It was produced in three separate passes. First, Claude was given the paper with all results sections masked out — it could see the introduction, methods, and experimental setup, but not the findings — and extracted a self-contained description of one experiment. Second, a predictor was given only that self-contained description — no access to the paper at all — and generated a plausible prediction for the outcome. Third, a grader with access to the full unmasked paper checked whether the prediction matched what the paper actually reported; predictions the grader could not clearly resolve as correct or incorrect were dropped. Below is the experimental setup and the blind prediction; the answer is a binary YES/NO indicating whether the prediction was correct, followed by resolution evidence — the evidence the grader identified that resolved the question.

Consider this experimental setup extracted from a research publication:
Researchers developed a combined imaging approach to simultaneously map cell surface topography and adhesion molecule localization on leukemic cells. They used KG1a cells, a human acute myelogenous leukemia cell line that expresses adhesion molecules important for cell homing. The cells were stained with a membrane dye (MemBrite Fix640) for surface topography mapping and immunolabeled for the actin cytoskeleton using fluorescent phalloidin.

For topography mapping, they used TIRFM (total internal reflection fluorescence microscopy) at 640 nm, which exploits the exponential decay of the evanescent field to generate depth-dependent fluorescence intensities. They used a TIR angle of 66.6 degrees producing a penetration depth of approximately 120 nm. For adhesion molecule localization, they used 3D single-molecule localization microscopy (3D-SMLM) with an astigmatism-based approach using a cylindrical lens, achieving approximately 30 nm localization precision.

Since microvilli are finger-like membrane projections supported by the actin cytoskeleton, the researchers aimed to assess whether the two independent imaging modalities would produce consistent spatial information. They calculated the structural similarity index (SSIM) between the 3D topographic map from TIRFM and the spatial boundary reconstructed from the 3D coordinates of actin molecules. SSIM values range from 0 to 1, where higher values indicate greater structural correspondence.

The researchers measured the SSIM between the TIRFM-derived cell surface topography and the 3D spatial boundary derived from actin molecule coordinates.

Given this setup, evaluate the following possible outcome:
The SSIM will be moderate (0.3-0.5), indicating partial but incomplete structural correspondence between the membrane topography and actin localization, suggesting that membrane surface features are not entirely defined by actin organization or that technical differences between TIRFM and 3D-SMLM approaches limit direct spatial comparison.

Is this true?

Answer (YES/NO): NO